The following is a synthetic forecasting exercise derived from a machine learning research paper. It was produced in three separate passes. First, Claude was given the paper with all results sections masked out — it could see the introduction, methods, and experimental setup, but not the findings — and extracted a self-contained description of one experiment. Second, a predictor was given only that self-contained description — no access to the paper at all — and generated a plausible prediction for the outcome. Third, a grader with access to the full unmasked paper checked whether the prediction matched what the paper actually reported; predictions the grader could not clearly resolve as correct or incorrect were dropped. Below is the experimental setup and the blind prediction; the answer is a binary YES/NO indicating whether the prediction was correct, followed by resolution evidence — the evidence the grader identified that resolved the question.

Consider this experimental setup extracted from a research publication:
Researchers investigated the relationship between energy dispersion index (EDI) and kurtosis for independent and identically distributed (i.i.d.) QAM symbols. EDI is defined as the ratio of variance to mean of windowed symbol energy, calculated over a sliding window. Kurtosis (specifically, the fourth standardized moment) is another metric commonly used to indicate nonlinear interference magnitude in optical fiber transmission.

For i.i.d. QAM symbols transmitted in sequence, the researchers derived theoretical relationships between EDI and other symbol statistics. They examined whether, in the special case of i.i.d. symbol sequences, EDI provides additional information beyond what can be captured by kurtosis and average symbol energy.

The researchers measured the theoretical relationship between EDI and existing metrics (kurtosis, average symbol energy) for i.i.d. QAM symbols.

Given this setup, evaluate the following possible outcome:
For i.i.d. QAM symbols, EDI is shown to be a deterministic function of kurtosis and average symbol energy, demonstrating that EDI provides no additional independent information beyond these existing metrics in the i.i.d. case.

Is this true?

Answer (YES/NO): YES